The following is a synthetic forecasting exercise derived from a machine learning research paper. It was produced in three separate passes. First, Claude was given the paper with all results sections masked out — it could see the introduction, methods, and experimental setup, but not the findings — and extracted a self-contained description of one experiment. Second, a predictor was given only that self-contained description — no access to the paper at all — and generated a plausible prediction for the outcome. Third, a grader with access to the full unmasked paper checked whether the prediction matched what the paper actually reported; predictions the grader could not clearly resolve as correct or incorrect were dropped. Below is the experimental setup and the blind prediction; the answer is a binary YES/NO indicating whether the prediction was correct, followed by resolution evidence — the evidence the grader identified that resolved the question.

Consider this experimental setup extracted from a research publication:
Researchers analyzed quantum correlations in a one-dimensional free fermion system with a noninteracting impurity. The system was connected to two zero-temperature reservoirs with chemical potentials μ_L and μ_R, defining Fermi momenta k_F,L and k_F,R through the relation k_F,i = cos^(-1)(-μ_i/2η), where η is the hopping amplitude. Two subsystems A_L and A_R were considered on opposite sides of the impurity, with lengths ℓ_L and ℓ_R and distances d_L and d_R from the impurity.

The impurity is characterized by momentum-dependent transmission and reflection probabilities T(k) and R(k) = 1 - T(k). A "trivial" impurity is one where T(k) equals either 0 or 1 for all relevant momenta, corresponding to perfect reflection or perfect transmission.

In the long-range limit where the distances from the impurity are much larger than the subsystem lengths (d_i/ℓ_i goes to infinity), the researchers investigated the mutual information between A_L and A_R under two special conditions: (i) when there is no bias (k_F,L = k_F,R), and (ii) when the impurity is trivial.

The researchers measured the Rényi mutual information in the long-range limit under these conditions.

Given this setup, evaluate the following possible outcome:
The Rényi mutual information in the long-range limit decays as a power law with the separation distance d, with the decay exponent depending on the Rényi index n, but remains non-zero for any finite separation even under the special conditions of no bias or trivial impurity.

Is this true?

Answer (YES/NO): NO